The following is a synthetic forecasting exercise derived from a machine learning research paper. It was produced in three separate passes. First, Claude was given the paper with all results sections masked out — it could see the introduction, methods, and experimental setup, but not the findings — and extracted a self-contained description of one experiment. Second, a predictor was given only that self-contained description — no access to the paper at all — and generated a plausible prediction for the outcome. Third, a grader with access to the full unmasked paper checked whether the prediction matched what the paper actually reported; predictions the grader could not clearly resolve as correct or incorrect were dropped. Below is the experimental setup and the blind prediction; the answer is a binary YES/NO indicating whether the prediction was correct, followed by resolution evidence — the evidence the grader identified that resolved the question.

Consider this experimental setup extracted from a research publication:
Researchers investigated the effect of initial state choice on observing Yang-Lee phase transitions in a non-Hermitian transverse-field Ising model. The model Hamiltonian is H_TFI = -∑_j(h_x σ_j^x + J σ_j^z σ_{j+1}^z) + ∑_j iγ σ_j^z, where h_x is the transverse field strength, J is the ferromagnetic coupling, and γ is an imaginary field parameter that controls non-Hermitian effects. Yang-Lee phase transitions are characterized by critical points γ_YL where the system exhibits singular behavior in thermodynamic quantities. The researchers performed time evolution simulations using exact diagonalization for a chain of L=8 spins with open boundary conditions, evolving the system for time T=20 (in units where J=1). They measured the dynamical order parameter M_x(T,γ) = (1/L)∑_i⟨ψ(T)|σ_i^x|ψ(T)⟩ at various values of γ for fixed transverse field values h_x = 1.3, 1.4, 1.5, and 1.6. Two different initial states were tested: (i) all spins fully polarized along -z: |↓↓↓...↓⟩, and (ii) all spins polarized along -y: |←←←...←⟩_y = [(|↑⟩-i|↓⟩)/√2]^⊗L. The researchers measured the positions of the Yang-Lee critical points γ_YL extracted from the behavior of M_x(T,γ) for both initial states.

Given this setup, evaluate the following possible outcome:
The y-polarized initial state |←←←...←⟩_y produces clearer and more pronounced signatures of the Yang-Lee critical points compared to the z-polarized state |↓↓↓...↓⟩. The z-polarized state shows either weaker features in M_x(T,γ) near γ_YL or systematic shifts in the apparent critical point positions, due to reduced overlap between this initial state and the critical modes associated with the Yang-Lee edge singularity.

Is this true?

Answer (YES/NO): NO